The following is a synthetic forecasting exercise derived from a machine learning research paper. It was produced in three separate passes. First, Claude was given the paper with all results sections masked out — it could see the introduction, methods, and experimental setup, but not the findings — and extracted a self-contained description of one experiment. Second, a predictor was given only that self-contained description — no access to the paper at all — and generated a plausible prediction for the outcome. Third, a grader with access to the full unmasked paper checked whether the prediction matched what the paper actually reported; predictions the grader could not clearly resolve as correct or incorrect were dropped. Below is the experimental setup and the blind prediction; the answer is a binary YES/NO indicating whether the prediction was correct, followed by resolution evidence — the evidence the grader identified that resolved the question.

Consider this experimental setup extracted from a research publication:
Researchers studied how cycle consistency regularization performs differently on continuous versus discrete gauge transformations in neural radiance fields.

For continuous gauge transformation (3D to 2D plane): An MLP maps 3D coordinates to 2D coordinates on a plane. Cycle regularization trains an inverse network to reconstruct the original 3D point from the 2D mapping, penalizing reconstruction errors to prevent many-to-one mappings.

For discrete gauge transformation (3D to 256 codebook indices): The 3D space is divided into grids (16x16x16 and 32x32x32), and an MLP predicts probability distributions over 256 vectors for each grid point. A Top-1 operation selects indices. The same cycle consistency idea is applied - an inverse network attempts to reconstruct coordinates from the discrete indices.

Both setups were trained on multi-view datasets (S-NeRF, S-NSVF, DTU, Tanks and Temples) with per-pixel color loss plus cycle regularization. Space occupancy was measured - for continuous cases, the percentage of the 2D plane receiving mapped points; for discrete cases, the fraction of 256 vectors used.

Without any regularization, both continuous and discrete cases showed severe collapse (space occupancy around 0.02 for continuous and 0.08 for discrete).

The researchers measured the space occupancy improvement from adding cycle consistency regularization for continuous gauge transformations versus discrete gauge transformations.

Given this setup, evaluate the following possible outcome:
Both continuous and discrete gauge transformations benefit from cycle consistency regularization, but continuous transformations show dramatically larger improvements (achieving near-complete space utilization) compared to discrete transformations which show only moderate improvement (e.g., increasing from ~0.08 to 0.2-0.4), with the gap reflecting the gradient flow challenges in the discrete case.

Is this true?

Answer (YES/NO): NO